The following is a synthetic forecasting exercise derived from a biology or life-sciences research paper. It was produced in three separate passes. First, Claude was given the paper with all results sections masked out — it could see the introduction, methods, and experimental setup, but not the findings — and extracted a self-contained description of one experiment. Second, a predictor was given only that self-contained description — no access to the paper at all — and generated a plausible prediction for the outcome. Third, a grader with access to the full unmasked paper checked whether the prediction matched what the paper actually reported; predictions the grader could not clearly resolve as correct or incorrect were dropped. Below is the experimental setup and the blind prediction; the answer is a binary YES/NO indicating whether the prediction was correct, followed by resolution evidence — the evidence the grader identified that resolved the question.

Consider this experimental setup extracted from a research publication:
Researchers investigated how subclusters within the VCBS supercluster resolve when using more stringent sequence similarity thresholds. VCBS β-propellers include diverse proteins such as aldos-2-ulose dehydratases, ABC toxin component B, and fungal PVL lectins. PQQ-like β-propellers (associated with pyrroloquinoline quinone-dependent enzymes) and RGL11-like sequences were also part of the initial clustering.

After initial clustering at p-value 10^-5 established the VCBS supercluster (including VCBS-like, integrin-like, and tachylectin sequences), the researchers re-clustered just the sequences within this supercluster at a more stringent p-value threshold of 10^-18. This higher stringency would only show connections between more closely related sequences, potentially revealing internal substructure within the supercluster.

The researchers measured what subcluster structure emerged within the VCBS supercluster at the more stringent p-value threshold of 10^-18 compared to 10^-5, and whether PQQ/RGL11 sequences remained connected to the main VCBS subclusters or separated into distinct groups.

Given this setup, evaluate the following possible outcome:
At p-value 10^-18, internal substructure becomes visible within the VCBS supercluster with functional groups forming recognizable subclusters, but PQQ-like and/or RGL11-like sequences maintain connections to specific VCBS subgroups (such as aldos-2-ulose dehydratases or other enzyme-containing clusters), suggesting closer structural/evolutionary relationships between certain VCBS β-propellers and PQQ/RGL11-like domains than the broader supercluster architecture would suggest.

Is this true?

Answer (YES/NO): NO